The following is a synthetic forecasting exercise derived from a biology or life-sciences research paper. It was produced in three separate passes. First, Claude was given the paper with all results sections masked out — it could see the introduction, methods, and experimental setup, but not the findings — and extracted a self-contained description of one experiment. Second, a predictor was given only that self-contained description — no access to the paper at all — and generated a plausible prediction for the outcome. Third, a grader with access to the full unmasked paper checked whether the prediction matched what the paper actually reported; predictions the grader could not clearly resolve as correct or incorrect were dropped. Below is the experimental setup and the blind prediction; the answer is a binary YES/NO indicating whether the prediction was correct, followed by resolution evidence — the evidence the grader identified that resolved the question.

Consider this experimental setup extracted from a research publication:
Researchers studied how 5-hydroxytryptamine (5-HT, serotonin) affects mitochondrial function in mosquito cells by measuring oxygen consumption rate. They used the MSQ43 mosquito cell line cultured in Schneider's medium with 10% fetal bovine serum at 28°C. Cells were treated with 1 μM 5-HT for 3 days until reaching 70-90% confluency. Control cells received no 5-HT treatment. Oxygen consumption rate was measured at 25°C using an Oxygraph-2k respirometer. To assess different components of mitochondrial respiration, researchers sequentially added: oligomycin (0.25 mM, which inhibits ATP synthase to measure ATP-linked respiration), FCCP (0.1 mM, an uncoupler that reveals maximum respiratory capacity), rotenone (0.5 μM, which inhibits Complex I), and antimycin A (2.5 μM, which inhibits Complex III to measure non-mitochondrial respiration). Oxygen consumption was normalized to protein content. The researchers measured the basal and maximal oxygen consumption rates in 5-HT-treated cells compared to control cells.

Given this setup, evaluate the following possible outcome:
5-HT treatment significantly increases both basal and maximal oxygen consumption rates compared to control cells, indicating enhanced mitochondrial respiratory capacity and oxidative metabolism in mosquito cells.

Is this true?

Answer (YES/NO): NO